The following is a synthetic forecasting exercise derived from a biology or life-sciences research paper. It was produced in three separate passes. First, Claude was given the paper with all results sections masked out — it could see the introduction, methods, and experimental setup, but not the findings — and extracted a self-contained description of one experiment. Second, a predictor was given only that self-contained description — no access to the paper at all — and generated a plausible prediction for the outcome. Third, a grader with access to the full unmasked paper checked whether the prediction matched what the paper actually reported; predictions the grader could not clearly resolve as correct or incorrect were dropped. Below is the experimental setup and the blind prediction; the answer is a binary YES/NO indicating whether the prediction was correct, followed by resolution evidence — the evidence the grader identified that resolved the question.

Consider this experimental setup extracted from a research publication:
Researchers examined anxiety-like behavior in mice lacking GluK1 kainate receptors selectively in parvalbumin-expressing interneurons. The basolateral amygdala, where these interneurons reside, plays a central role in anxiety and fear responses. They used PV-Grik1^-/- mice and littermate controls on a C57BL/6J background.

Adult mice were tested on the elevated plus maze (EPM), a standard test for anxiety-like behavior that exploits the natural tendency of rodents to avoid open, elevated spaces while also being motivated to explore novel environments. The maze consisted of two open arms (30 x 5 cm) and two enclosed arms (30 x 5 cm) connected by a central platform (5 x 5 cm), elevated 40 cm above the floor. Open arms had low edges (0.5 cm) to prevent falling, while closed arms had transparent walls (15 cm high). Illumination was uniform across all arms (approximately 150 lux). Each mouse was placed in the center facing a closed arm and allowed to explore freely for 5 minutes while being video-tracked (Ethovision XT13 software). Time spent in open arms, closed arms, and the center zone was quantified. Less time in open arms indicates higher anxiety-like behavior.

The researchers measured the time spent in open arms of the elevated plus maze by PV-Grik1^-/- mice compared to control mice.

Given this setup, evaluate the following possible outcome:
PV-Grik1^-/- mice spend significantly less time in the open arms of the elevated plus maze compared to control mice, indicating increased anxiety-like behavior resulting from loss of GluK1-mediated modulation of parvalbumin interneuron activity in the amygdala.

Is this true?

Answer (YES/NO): NO